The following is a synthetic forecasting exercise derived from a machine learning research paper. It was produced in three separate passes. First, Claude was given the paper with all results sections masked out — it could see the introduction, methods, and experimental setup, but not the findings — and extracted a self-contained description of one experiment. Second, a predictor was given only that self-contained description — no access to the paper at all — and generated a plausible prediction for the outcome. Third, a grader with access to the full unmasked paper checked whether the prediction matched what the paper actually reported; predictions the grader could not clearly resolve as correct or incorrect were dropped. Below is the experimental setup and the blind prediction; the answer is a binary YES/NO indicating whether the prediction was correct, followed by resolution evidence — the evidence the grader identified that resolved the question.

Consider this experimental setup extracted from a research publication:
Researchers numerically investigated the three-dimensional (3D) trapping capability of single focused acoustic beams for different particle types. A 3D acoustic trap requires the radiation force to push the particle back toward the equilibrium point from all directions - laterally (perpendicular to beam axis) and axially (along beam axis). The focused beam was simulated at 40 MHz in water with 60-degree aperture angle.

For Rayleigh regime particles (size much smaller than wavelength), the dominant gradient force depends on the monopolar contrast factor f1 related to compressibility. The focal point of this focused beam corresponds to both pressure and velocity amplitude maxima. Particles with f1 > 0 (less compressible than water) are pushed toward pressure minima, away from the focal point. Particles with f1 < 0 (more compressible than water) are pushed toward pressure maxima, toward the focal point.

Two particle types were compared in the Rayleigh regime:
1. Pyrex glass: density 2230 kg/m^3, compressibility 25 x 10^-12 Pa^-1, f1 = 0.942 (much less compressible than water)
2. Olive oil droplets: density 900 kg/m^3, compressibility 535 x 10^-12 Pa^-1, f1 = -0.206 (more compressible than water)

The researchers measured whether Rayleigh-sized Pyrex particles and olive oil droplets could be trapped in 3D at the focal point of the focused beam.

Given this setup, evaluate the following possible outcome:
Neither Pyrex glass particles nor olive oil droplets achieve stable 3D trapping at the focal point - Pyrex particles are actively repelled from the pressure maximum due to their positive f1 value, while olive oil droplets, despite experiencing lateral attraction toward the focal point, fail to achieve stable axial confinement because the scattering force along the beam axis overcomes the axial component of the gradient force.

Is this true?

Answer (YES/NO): NO